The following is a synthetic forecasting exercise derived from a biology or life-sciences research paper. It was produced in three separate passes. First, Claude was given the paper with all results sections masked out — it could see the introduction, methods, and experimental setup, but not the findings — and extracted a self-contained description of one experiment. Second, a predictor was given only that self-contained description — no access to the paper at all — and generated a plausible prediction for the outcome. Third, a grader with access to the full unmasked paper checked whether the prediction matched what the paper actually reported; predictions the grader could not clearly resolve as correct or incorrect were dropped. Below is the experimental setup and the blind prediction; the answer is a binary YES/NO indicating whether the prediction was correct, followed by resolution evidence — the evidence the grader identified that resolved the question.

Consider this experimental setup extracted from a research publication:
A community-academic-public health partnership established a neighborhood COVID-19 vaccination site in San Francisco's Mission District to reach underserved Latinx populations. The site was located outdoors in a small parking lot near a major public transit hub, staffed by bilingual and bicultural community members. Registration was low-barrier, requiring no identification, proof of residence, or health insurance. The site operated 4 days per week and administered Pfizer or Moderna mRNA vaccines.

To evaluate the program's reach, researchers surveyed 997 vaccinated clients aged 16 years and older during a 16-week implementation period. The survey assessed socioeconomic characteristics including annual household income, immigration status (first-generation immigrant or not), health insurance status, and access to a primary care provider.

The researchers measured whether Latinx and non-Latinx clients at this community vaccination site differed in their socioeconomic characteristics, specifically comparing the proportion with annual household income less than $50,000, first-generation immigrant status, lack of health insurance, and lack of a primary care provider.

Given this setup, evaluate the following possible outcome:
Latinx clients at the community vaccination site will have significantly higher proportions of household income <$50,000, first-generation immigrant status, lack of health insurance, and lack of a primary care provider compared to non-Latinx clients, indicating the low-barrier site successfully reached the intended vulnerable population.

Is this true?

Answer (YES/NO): YES